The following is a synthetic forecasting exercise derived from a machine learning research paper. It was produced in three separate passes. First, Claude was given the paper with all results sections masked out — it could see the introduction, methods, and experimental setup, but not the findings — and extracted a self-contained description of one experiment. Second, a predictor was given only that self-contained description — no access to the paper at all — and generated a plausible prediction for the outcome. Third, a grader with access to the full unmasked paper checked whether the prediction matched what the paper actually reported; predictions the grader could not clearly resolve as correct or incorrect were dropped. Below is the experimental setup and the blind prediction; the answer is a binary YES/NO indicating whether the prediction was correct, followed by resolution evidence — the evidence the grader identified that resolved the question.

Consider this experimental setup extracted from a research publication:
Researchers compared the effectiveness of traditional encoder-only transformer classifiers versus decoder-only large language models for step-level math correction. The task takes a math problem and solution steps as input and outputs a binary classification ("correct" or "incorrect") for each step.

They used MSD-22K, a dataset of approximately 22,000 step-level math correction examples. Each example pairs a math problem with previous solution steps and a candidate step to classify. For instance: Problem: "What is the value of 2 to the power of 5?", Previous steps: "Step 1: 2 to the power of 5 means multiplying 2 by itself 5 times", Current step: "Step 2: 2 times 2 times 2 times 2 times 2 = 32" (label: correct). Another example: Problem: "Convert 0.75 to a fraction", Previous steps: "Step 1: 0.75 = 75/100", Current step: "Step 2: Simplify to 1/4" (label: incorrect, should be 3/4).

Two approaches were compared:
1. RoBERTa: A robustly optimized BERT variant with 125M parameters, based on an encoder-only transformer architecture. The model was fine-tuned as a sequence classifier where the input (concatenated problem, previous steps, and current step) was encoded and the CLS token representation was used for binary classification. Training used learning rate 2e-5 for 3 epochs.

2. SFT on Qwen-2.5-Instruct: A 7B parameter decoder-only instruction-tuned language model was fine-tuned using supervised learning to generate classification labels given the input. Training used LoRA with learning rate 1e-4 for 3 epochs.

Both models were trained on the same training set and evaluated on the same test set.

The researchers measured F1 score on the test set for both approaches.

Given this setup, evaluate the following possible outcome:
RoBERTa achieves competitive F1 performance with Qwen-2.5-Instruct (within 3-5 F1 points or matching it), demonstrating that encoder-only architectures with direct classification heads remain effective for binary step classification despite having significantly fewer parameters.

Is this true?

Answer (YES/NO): NO